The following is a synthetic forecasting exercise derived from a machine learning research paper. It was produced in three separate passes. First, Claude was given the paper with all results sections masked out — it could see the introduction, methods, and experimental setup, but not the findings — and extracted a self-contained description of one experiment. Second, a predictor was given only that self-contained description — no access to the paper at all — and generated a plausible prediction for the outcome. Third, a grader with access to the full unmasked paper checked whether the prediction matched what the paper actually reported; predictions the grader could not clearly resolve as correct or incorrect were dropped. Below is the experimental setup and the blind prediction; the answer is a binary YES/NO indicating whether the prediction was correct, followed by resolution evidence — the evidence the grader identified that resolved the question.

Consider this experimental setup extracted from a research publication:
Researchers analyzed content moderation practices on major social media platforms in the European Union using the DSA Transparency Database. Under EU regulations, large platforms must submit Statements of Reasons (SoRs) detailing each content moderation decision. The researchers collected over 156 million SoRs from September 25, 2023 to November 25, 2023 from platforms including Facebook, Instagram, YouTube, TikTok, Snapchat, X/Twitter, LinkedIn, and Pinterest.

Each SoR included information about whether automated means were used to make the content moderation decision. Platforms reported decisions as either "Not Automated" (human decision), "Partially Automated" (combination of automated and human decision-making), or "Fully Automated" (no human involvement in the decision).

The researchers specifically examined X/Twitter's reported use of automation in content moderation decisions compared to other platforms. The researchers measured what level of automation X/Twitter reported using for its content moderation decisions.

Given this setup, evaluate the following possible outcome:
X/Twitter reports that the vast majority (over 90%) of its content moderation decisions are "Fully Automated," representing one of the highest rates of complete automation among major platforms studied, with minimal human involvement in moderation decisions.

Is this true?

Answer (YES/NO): NO